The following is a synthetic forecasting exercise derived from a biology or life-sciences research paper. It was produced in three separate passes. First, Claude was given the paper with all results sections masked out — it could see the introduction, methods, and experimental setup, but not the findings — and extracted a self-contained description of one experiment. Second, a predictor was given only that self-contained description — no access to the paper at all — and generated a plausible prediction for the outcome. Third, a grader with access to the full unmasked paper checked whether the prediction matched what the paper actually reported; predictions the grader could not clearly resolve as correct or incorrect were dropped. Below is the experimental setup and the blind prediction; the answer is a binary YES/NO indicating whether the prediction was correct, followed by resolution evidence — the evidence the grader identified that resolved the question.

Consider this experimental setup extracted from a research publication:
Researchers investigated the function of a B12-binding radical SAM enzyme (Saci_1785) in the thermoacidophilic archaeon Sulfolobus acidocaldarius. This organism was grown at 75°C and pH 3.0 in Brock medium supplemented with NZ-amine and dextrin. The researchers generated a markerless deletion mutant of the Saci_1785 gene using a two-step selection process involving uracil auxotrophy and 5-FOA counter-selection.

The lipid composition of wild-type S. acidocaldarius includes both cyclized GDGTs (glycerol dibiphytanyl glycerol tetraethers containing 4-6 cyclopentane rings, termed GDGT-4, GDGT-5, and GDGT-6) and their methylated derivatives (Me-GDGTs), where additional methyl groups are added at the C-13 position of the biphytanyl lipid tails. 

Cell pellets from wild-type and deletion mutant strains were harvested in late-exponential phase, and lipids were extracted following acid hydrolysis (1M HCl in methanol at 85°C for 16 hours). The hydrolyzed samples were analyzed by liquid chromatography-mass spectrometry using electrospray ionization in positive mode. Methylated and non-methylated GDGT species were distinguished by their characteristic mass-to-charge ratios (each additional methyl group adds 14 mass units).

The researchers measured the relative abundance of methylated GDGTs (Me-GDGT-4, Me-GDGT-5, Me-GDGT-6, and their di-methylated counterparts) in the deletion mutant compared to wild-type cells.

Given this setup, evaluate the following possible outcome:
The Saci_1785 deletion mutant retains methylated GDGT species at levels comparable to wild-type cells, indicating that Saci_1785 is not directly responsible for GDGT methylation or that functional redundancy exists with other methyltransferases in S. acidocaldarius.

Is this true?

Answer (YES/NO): NO